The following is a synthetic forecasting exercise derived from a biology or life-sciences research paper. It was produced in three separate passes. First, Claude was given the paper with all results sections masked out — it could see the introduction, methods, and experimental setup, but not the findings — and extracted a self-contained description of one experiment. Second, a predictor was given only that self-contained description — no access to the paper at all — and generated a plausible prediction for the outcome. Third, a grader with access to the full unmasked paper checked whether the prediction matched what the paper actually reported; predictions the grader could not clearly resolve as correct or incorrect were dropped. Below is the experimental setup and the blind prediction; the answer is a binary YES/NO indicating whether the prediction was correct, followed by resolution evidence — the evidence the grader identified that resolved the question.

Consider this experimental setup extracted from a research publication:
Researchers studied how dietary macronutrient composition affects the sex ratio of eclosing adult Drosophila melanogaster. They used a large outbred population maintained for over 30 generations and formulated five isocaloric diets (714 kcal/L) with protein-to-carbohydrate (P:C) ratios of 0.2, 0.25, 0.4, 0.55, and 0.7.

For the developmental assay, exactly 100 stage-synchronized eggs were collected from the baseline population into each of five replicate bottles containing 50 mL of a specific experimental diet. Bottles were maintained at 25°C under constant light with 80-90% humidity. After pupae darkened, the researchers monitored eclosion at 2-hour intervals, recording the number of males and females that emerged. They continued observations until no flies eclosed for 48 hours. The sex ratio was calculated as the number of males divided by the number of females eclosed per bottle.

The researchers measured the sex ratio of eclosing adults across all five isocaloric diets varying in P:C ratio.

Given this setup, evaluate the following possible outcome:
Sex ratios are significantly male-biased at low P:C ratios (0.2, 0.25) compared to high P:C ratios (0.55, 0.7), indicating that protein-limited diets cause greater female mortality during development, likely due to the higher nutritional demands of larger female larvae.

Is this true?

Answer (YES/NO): NO